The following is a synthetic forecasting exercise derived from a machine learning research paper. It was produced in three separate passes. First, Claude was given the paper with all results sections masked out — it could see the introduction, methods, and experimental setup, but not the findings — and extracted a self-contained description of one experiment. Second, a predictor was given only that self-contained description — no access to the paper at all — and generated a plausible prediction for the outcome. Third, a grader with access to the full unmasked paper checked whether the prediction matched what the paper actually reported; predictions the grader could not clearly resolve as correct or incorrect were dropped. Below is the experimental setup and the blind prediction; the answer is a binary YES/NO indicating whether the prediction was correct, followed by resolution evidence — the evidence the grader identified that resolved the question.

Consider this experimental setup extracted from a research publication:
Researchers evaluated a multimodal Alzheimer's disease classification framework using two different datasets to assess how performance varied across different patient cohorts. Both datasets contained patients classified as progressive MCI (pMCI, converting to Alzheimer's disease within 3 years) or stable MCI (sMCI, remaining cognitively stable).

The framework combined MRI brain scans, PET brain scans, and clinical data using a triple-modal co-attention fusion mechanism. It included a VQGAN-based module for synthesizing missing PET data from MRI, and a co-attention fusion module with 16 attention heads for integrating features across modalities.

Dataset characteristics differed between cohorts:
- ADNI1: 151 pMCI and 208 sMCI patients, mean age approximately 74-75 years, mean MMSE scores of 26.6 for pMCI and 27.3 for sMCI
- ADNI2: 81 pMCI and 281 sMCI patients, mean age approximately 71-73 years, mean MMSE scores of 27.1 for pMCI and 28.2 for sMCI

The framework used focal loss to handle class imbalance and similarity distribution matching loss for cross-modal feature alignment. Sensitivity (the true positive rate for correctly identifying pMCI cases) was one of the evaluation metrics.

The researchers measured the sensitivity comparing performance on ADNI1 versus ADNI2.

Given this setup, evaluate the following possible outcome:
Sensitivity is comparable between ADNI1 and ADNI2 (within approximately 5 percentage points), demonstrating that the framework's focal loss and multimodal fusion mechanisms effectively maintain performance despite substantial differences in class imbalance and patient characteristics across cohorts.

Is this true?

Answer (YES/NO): YES